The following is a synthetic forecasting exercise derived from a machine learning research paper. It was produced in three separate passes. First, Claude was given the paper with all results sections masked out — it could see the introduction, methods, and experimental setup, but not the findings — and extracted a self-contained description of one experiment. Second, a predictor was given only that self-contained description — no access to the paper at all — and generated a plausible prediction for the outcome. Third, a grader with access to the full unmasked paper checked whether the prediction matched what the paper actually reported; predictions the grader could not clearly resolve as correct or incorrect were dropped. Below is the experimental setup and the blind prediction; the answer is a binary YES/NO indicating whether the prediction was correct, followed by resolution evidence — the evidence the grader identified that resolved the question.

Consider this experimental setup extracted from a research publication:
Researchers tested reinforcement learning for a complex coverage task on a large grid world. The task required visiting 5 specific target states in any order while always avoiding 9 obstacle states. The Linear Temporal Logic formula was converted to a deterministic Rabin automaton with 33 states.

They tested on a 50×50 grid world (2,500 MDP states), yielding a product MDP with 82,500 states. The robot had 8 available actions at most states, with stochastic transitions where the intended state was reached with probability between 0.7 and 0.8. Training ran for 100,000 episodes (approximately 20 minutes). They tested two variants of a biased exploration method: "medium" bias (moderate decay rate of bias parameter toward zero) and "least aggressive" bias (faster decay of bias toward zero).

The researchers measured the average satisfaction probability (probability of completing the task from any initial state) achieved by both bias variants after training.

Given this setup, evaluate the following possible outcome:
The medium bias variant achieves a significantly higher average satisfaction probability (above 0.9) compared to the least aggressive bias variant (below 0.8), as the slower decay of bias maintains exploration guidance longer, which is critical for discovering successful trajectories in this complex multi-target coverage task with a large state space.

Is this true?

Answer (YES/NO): NO